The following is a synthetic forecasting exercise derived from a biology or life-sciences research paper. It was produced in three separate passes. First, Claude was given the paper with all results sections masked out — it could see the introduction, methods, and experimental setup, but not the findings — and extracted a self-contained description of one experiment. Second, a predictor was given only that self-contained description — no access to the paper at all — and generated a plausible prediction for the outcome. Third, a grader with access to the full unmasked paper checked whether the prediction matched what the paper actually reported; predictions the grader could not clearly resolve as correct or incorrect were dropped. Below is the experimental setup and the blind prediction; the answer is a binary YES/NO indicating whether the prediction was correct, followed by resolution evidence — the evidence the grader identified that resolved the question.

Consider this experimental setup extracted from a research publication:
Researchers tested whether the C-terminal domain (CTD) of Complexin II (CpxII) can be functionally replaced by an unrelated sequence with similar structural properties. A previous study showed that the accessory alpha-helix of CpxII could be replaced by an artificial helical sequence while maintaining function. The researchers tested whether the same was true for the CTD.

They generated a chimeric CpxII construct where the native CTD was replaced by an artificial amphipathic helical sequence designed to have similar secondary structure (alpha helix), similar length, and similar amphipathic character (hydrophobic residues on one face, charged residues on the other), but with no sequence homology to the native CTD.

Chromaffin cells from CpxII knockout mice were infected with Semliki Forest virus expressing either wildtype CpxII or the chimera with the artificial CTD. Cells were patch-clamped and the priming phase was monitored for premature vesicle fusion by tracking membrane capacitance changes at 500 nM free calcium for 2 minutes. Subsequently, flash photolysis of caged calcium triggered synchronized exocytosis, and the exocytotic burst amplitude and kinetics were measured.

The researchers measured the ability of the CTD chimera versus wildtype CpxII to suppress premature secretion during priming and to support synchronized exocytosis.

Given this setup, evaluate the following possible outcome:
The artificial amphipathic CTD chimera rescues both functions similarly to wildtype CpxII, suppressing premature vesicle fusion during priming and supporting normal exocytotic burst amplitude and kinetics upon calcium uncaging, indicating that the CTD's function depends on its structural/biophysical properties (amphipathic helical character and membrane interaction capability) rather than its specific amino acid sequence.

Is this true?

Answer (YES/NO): YES